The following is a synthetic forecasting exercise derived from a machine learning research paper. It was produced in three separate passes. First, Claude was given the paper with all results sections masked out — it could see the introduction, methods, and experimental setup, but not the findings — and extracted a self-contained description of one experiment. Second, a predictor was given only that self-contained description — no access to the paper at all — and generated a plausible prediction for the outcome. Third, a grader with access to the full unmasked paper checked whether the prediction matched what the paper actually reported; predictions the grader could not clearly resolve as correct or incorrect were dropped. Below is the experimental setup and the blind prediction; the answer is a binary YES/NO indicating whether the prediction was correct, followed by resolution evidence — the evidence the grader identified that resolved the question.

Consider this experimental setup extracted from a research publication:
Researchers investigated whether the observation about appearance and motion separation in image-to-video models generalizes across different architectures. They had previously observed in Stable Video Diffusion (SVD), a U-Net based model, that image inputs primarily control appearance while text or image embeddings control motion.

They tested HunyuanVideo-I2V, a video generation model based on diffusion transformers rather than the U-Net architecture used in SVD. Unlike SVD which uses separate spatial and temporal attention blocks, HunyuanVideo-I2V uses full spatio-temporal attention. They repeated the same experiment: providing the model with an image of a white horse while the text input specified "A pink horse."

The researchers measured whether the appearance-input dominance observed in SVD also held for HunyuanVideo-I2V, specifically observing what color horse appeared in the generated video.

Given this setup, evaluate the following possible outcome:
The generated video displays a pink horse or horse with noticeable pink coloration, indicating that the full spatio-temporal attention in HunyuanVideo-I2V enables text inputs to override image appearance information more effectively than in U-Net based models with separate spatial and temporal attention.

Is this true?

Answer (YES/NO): NO